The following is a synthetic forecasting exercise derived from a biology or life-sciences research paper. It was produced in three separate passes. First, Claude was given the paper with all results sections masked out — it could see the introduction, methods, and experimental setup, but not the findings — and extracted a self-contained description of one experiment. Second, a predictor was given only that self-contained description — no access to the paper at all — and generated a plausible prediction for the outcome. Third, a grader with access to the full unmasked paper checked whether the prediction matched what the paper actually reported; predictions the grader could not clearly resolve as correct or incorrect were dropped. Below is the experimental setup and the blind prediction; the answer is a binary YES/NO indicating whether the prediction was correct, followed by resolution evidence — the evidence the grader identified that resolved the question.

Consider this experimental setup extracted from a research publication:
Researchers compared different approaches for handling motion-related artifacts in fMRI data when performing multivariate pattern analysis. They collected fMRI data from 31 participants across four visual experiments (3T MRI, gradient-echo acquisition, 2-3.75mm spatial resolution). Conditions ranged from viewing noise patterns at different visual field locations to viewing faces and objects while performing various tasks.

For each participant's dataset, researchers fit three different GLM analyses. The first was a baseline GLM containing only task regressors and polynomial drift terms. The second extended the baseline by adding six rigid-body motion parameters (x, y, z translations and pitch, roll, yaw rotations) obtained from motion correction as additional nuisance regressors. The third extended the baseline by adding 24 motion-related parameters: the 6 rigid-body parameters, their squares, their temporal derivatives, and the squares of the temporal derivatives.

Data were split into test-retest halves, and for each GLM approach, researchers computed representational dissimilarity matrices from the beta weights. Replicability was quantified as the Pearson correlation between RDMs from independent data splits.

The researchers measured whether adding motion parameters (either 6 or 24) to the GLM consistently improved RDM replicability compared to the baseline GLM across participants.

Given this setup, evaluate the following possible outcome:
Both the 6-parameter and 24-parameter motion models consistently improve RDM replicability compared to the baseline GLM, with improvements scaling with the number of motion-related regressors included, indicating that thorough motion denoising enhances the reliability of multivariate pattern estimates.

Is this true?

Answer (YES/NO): NO